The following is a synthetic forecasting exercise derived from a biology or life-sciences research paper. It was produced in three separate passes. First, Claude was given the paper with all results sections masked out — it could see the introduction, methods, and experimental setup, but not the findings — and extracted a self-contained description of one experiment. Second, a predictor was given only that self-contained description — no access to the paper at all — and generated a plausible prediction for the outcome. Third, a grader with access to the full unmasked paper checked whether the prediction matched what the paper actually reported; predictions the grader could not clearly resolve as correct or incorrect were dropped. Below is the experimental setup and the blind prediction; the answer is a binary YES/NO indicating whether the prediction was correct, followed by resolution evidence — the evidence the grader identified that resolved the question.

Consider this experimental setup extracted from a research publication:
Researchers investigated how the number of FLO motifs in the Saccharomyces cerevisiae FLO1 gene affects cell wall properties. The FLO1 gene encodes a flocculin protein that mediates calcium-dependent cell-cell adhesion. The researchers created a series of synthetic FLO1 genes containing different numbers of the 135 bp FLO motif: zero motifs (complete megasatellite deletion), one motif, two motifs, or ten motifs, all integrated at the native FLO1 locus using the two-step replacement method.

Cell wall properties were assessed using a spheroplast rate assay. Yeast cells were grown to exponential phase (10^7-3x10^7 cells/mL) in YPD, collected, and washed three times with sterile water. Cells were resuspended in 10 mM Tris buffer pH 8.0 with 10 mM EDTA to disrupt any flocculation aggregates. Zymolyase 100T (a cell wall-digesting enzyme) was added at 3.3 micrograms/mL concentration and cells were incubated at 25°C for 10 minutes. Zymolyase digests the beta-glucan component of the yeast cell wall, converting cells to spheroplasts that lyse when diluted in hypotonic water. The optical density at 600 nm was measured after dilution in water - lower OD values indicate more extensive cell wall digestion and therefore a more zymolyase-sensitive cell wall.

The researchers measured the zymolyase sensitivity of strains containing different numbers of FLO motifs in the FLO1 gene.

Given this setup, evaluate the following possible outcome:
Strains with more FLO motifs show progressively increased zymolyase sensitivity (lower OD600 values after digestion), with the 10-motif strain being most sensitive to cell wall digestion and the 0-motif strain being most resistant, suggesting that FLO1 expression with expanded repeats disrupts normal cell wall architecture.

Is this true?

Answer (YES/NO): NO